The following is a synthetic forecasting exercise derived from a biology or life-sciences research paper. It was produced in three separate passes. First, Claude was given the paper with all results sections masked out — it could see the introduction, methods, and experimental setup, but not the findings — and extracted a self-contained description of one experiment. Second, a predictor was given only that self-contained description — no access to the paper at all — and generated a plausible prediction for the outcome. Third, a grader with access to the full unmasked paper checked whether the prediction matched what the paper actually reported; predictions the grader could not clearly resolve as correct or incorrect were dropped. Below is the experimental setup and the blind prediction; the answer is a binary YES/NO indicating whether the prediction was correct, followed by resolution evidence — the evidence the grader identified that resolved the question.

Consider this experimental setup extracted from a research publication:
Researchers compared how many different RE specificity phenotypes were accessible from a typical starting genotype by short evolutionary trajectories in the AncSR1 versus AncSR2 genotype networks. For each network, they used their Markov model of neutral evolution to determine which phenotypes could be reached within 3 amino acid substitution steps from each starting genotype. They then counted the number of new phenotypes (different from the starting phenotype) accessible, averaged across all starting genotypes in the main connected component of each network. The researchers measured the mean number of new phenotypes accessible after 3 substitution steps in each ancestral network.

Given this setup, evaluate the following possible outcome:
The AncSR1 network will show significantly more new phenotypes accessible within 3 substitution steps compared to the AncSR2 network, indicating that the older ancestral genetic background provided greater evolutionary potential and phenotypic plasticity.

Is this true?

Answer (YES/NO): NO